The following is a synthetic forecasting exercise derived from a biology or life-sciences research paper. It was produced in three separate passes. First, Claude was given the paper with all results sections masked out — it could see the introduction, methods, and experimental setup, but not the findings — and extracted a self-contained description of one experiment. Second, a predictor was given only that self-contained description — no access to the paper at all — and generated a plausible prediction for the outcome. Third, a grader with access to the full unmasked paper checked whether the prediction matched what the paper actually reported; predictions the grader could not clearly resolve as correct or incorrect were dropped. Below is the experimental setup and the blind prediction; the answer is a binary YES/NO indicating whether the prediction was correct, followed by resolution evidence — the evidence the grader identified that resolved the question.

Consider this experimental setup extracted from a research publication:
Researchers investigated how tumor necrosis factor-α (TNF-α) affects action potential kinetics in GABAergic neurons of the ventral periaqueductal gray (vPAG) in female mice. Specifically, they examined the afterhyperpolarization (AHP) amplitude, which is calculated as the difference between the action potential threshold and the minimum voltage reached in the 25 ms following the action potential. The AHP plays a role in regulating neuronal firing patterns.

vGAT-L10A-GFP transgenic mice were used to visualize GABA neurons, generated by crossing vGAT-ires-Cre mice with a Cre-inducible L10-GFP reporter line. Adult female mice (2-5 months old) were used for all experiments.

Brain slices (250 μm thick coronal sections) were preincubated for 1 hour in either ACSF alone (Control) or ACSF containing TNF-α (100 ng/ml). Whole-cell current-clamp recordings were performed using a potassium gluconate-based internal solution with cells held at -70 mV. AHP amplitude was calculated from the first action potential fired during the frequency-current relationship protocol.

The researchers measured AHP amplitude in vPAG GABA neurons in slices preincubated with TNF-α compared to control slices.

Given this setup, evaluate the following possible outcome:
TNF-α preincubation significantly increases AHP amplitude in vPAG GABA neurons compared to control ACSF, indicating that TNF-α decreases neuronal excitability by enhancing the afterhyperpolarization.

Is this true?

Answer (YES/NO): NO